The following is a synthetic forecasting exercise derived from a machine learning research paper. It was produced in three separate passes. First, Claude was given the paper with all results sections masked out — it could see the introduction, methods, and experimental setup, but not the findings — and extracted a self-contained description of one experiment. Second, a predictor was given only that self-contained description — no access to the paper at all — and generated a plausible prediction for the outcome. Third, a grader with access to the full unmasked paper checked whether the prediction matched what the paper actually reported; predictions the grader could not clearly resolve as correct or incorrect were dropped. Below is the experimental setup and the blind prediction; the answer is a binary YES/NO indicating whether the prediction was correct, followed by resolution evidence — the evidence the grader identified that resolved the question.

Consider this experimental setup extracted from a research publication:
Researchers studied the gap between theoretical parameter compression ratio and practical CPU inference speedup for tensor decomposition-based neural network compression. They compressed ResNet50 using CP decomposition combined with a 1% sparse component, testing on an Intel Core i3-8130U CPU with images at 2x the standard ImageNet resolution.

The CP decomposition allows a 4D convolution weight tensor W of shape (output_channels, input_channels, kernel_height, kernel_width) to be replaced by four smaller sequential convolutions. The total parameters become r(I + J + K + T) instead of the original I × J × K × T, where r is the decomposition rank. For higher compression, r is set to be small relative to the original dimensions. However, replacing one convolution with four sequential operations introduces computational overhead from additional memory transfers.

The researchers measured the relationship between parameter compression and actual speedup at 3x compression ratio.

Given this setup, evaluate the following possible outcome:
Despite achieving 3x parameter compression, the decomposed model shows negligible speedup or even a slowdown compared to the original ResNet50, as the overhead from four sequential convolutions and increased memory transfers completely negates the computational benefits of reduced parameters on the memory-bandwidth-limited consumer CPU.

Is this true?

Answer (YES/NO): NO